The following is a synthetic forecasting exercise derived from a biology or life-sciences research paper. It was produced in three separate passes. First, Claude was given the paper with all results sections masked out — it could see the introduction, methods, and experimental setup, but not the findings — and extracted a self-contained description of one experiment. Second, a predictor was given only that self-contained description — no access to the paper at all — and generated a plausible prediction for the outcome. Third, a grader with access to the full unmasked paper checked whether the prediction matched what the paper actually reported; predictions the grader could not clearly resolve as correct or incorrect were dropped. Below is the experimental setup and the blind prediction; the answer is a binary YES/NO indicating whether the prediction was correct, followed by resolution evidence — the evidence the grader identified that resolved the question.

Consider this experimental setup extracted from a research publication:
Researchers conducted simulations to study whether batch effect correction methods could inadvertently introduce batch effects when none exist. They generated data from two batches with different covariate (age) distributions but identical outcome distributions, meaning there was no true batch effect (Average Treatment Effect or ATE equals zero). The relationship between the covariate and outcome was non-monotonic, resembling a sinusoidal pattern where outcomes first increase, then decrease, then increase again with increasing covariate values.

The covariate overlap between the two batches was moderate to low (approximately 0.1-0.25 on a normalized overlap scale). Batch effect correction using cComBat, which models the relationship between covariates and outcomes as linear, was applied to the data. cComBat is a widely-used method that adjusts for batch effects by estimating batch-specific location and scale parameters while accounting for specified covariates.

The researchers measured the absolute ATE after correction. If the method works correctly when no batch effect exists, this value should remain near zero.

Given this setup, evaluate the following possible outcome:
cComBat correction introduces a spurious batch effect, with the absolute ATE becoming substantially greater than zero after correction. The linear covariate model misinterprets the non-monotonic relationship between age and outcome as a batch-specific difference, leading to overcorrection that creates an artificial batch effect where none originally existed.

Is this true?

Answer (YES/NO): YES